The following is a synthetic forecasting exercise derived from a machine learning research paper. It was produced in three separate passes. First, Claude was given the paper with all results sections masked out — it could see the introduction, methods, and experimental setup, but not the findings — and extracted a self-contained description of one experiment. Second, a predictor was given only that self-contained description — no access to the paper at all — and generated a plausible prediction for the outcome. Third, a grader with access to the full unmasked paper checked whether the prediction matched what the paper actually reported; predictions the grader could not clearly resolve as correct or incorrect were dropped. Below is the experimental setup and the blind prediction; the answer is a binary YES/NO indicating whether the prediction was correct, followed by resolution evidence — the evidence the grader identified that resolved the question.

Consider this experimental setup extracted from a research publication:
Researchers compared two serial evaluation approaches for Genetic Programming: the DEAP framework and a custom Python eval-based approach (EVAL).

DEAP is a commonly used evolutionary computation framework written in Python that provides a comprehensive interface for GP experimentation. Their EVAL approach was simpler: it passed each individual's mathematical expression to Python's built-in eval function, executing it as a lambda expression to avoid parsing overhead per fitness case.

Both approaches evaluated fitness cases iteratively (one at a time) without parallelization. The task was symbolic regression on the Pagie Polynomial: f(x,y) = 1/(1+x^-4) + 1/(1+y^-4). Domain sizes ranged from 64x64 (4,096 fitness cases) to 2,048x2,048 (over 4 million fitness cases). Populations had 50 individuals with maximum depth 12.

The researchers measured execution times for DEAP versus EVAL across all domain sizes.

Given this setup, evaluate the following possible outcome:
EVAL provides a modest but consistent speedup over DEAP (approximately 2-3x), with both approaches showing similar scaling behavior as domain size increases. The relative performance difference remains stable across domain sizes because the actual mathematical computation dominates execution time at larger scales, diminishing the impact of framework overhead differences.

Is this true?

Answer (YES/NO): NO